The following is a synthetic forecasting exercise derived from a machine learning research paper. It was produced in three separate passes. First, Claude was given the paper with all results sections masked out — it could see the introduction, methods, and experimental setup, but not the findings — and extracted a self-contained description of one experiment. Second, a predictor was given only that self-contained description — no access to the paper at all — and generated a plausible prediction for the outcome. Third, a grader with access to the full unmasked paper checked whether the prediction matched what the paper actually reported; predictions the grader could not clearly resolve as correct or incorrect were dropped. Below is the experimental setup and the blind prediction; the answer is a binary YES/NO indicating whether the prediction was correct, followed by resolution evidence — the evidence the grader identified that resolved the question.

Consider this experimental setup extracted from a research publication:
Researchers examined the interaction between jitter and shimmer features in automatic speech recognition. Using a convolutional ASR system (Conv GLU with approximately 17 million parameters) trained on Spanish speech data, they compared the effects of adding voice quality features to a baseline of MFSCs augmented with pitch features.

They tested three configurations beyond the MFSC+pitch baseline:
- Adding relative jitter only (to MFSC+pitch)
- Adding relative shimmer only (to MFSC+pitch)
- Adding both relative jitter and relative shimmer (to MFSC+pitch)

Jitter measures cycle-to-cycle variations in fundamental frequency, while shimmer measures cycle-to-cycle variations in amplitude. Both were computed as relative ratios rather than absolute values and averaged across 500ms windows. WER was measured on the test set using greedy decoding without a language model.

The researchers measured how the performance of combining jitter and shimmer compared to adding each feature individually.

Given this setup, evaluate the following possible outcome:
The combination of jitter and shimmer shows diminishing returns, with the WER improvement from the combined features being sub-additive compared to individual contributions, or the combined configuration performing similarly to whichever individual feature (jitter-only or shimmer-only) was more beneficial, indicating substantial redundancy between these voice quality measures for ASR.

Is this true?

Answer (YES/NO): NO